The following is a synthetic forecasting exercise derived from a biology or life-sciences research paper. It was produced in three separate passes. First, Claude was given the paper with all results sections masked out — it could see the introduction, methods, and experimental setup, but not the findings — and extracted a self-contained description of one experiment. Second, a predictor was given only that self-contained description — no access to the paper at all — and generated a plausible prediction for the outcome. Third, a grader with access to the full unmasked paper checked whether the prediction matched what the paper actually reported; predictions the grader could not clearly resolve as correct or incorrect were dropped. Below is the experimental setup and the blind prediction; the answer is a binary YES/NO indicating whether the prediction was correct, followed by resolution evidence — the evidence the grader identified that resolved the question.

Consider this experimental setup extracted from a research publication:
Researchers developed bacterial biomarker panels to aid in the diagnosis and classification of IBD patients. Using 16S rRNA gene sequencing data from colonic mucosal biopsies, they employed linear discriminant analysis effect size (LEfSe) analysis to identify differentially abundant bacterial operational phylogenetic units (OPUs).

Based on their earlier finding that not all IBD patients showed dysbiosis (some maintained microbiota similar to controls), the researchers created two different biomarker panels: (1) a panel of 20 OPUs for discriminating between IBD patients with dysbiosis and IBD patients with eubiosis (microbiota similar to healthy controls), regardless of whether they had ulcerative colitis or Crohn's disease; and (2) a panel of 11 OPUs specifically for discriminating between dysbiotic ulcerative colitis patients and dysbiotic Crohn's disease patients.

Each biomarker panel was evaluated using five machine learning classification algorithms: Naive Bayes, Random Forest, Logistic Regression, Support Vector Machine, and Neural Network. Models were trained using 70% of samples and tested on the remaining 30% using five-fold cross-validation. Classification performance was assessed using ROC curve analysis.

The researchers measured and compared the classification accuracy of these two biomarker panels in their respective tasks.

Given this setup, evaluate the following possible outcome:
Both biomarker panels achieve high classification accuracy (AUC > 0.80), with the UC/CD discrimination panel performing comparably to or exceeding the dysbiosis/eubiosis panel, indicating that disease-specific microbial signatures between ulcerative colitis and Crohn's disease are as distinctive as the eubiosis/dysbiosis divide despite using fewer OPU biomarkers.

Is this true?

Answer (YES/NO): NO